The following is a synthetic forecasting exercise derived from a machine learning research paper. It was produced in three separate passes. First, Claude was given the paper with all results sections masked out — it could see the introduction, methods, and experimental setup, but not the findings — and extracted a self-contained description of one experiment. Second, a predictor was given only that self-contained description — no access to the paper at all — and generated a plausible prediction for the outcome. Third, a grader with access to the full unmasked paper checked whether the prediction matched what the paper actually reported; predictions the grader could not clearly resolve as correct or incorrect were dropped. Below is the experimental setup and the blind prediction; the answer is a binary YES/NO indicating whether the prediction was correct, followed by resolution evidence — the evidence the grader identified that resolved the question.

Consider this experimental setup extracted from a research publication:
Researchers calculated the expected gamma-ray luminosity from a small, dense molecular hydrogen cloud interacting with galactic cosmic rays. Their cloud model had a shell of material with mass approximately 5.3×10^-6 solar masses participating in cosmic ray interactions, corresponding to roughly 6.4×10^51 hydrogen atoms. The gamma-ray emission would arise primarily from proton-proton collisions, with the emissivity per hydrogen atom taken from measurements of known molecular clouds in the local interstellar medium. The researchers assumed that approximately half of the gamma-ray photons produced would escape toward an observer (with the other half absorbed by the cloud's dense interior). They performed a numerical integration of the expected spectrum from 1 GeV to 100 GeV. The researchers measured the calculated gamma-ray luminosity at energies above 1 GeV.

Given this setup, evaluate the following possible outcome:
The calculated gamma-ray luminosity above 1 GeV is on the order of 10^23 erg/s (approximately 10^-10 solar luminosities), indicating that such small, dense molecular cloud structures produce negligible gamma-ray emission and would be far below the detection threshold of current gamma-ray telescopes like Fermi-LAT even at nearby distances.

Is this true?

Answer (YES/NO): NO